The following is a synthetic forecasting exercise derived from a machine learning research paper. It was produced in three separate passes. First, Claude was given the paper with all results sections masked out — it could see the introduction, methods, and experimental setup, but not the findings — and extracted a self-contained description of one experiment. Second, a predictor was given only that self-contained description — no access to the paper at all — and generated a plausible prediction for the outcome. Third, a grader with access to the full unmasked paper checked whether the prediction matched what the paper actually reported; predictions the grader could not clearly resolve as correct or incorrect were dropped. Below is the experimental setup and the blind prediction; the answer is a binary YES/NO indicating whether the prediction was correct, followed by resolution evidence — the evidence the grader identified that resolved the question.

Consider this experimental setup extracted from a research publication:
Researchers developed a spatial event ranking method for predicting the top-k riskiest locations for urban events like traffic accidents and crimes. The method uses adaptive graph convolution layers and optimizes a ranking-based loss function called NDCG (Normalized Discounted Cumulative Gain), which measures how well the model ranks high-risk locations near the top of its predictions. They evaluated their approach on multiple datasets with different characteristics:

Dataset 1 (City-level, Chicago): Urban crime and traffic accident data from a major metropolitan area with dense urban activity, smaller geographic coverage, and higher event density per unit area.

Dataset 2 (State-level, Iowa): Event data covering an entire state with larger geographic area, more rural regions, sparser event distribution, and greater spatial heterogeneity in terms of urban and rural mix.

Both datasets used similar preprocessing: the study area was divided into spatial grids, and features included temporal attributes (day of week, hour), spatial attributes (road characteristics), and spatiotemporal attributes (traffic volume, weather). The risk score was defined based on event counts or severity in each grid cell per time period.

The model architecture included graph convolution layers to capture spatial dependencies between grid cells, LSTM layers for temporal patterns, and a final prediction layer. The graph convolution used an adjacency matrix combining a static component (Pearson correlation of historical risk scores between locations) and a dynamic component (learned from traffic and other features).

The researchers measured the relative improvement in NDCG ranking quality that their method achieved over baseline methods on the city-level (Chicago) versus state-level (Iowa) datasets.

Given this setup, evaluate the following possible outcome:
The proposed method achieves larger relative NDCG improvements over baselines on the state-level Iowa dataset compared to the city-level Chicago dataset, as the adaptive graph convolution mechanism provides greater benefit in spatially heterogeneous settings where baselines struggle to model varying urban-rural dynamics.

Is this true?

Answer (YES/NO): NO